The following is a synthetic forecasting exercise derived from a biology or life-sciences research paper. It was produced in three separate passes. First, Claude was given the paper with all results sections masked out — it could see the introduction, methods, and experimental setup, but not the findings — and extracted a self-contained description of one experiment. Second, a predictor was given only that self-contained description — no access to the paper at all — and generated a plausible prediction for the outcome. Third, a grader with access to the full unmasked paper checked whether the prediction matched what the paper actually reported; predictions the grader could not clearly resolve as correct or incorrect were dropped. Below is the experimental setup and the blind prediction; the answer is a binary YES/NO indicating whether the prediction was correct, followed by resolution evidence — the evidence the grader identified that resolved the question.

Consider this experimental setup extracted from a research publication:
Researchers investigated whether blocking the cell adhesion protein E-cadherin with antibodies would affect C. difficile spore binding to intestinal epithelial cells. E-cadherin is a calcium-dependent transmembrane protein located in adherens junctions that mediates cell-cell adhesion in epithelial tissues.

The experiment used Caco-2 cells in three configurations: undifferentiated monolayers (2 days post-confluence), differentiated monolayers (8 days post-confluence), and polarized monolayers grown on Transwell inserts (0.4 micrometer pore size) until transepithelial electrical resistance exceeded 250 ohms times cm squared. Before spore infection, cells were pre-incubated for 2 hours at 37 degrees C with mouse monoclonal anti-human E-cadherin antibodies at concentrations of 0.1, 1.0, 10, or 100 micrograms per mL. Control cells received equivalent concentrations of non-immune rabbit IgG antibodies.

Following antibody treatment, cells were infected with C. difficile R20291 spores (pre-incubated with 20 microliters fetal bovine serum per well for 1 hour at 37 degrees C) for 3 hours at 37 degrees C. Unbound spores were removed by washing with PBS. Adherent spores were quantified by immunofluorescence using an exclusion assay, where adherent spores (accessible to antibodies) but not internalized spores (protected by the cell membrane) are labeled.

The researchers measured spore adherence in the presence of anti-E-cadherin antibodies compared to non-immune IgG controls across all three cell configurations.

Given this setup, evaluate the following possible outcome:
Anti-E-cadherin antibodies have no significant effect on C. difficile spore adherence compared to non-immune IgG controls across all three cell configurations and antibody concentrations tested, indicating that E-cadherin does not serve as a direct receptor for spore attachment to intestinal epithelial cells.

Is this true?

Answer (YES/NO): NO